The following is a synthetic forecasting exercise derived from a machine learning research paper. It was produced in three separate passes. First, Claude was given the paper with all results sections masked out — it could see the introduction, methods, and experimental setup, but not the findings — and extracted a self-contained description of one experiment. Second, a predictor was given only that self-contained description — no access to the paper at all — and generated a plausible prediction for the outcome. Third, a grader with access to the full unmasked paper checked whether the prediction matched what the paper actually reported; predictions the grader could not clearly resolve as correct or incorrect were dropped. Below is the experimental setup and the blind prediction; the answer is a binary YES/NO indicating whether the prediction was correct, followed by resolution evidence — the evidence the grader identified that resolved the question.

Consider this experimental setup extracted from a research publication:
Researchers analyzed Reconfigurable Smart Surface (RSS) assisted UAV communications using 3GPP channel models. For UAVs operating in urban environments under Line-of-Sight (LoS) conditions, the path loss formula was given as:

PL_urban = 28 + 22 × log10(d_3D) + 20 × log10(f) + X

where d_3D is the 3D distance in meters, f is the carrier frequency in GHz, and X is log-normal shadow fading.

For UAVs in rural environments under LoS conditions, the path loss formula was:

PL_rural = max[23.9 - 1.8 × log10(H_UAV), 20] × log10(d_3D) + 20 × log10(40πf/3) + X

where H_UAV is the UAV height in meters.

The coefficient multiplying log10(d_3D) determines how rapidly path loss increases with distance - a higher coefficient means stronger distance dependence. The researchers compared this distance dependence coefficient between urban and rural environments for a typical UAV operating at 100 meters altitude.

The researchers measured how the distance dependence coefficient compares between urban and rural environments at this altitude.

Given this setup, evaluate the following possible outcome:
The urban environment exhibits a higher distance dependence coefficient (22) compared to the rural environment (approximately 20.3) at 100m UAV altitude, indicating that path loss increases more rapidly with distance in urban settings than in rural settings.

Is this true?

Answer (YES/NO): YES